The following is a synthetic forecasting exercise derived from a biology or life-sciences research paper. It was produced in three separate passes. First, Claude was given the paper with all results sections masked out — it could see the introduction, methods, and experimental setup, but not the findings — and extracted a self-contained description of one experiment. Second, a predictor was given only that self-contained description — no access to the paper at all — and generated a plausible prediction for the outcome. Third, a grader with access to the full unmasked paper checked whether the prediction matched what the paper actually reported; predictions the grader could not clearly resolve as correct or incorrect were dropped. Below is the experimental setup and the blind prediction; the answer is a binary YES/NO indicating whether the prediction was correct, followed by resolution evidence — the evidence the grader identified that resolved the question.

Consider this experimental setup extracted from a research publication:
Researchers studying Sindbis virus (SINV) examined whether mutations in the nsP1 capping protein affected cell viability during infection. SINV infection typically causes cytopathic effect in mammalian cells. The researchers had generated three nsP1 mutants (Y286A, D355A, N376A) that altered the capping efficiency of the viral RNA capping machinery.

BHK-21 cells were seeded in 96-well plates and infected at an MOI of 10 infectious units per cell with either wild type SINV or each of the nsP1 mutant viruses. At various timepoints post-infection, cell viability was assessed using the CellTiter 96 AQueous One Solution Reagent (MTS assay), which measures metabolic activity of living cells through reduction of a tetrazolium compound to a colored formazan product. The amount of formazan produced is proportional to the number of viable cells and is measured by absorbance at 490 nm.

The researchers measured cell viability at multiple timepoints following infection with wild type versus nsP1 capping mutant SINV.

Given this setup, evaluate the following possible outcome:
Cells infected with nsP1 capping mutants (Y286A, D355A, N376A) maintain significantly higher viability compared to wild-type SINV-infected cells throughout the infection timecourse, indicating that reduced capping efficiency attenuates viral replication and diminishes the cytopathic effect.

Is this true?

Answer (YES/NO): NO